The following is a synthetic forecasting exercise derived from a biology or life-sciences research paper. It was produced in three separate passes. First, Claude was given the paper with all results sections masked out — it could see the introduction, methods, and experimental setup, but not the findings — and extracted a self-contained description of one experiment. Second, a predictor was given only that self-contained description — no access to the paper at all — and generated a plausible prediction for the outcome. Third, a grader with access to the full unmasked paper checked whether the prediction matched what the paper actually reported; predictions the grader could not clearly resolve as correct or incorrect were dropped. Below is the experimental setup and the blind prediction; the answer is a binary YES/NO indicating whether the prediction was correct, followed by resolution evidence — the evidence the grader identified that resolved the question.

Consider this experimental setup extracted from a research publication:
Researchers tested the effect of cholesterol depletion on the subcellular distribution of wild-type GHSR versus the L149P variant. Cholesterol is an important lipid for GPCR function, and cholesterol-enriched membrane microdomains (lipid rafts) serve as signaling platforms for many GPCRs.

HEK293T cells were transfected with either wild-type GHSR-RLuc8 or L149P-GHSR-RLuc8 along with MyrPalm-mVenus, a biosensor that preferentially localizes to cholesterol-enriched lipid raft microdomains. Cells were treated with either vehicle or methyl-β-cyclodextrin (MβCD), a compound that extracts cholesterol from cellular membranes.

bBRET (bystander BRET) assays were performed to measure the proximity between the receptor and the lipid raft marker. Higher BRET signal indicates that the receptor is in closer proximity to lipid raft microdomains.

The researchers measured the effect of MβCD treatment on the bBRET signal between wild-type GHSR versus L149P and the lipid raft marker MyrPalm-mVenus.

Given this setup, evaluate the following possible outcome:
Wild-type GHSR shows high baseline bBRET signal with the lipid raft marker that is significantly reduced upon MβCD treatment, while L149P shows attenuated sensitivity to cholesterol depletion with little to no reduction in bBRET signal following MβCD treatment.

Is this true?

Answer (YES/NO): NO